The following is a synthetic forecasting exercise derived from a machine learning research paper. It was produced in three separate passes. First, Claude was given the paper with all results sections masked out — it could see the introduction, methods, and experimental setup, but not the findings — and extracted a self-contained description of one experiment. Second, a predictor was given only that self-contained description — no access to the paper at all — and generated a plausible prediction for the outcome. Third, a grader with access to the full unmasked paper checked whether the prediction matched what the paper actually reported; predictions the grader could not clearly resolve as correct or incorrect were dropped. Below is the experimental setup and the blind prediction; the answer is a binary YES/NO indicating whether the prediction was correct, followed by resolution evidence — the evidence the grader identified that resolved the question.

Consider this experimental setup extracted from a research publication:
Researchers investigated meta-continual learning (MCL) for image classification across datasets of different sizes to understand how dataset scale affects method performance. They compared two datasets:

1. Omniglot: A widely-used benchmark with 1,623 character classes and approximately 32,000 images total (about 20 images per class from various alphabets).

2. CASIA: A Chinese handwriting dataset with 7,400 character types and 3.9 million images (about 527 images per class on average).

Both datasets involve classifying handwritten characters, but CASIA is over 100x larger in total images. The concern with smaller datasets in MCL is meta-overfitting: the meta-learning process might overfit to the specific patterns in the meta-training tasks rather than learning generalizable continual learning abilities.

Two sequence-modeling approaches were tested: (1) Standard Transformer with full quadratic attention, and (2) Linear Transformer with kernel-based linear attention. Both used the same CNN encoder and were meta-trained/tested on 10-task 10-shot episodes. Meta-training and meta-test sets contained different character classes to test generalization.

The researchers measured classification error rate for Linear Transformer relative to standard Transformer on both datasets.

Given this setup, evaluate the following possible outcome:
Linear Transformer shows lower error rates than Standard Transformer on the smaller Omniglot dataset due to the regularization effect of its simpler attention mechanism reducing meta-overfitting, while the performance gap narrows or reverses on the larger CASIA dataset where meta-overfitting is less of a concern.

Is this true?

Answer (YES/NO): NO